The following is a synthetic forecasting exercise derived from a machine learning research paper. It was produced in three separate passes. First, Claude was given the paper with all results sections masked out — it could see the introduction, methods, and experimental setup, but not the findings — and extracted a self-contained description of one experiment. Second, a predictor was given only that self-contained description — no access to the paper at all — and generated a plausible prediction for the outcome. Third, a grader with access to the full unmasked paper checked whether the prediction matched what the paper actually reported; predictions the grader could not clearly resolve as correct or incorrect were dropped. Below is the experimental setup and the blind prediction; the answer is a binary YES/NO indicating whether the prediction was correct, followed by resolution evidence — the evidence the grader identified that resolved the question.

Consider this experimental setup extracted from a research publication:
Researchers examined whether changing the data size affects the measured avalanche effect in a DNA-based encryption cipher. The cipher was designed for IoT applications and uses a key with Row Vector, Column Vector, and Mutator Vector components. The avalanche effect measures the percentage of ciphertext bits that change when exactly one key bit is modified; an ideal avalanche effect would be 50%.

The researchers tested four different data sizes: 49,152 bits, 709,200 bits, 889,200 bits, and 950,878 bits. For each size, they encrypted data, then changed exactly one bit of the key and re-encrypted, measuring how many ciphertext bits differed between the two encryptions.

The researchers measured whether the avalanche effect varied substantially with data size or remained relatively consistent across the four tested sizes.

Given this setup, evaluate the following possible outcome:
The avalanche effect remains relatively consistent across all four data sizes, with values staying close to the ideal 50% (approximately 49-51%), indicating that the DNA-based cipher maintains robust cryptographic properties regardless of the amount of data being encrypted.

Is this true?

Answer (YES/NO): NO